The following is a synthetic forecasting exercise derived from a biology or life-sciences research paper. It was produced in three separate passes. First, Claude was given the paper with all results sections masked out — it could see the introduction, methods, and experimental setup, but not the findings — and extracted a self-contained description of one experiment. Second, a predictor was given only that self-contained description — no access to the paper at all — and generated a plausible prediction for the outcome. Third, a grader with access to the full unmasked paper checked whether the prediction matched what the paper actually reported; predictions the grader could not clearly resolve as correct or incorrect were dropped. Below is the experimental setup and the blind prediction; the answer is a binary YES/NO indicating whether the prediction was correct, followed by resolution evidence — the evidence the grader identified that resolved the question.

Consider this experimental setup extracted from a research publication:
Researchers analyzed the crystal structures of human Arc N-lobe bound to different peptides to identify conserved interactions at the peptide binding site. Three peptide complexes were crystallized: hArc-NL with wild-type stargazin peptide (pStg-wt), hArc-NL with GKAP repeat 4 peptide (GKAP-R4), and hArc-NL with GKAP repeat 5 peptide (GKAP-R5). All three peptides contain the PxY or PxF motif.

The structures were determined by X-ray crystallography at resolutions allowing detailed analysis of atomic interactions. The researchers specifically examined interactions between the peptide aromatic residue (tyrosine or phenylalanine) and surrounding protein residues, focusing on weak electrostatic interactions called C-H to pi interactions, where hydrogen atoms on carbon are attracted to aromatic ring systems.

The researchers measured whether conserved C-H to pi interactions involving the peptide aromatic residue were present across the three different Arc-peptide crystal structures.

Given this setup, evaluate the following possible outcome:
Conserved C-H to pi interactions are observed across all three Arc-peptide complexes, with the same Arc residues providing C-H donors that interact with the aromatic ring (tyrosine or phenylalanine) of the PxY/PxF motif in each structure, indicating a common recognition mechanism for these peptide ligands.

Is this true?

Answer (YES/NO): YES